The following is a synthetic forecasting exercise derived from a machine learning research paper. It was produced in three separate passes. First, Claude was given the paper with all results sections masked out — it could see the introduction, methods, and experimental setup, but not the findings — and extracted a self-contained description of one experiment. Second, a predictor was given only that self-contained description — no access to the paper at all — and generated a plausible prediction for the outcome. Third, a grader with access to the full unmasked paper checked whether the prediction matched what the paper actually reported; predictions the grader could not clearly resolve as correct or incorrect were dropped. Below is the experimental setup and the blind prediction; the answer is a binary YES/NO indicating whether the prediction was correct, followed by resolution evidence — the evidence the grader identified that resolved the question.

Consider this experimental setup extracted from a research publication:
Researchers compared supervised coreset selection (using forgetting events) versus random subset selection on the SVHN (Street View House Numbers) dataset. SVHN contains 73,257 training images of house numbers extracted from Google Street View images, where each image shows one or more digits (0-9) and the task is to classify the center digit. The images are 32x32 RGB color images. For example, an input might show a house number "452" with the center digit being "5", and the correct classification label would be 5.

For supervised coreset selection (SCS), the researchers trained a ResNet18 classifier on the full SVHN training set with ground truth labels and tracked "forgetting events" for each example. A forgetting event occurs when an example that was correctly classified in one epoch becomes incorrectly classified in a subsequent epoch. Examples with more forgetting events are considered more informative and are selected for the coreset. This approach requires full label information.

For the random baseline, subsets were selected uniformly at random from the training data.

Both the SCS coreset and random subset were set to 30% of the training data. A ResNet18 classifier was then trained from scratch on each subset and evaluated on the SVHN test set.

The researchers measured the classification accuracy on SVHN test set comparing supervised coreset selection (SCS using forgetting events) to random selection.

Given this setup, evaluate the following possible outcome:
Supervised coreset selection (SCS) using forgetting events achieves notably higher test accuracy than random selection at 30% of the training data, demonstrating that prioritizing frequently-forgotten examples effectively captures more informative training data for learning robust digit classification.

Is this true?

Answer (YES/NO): NO